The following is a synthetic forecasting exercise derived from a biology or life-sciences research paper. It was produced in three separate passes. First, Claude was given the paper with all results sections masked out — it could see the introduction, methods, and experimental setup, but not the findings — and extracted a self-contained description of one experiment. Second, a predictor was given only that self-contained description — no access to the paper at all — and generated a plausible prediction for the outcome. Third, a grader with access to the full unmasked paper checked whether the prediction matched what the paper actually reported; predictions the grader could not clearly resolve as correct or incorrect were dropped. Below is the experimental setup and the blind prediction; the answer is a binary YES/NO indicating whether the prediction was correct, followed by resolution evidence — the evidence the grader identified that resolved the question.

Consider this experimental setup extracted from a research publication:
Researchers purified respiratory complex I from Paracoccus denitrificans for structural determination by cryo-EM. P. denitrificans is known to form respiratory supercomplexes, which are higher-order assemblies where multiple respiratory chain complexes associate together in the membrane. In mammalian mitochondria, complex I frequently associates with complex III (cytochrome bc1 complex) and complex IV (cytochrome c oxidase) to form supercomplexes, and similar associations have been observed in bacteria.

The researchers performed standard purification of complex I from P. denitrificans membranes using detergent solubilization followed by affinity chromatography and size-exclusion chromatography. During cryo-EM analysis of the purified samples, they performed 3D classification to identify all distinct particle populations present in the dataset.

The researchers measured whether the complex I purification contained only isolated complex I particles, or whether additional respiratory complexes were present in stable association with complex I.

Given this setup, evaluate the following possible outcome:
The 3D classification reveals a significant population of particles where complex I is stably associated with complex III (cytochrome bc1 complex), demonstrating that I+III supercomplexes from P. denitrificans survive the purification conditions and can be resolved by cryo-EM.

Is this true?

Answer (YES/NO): NO